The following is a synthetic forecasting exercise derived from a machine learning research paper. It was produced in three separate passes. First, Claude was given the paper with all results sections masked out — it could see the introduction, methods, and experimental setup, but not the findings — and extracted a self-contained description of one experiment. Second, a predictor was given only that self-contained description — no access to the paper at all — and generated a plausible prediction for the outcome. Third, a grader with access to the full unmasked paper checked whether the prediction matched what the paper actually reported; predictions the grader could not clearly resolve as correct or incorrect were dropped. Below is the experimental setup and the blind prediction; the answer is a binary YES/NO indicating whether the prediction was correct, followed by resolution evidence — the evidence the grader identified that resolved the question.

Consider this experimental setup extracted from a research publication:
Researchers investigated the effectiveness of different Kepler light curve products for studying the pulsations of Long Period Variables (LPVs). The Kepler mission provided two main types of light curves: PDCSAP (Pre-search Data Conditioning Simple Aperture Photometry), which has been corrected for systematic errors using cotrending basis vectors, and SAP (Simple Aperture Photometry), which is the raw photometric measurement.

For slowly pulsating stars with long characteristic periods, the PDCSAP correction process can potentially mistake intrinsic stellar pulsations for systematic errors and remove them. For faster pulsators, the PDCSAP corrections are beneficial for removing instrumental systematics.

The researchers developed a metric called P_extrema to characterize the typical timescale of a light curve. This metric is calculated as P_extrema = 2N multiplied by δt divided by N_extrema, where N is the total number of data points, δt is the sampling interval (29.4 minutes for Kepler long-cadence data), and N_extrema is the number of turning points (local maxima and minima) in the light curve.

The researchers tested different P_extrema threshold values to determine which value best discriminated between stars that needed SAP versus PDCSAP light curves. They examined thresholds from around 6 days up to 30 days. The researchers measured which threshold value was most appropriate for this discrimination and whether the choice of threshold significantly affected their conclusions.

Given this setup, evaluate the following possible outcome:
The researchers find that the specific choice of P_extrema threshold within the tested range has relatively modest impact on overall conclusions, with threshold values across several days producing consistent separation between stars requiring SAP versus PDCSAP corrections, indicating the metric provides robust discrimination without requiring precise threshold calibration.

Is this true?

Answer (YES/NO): YES